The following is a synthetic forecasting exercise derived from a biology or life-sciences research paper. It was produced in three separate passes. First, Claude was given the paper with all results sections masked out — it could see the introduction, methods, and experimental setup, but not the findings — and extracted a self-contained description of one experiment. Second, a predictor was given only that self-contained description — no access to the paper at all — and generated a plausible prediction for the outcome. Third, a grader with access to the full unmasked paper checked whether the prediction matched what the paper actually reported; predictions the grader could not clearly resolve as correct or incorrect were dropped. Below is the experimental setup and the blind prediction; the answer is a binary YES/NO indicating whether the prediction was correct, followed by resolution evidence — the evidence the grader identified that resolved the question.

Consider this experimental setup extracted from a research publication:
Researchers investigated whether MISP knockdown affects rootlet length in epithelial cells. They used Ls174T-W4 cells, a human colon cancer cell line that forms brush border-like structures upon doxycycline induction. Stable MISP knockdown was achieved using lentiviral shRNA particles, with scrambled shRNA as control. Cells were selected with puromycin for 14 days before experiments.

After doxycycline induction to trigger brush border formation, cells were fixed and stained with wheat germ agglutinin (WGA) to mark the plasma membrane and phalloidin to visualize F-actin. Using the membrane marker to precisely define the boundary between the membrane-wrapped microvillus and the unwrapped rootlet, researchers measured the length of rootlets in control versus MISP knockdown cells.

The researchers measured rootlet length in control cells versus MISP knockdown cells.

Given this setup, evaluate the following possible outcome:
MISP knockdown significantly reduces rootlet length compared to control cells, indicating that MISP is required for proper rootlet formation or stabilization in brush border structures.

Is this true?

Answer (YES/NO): YES